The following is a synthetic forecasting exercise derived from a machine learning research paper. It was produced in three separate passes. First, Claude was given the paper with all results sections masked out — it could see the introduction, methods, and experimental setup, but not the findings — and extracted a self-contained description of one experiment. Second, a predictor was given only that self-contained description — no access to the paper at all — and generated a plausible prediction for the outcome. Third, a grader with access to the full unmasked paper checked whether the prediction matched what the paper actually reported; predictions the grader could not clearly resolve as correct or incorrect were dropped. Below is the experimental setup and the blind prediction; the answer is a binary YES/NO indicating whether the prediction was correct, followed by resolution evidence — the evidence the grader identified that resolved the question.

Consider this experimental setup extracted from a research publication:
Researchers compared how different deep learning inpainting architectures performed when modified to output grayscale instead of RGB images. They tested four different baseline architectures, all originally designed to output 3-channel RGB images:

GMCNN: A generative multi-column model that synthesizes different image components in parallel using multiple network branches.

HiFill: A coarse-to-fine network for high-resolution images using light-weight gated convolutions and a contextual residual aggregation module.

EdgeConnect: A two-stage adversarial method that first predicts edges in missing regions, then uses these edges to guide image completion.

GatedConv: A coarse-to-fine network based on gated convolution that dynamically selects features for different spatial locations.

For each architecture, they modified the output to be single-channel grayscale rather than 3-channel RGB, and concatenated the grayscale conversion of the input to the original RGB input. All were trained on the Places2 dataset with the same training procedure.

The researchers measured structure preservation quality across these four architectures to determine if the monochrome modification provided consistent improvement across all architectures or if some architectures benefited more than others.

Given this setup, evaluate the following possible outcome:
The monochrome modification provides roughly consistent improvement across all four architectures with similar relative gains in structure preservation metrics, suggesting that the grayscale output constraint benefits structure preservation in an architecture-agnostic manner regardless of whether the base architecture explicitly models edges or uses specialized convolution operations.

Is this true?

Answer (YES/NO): NO